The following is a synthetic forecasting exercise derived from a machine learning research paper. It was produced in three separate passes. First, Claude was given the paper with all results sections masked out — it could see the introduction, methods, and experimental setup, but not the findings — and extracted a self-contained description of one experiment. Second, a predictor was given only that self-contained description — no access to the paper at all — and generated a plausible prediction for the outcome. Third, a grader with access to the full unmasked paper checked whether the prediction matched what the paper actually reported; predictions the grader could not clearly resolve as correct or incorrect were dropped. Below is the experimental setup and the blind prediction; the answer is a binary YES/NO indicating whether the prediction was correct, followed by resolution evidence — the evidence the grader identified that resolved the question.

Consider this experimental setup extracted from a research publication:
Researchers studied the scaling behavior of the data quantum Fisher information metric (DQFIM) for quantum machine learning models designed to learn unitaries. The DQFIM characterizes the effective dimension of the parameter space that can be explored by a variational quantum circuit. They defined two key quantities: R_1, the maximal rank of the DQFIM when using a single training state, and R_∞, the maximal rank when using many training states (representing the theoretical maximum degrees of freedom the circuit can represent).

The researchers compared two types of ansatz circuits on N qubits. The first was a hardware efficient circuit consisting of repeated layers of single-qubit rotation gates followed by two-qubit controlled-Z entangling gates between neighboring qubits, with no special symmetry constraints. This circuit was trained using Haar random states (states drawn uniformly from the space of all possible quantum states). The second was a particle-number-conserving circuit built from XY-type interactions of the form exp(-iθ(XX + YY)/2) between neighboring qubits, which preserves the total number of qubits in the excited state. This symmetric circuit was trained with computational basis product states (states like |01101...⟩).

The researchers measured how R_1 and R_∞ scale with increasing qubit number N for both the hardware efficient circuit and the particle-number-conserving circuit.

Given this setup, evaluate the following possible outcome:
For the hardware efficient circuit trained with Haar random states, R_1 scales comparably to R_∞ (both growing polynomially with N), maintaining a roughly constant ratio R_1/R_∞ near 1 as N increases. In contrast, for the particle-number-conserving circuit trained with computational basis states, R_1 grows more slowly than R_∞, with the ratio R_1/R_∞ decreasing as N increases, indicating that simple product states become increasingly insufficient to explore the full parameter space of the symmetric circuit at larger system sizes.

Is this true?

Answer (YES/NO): NO